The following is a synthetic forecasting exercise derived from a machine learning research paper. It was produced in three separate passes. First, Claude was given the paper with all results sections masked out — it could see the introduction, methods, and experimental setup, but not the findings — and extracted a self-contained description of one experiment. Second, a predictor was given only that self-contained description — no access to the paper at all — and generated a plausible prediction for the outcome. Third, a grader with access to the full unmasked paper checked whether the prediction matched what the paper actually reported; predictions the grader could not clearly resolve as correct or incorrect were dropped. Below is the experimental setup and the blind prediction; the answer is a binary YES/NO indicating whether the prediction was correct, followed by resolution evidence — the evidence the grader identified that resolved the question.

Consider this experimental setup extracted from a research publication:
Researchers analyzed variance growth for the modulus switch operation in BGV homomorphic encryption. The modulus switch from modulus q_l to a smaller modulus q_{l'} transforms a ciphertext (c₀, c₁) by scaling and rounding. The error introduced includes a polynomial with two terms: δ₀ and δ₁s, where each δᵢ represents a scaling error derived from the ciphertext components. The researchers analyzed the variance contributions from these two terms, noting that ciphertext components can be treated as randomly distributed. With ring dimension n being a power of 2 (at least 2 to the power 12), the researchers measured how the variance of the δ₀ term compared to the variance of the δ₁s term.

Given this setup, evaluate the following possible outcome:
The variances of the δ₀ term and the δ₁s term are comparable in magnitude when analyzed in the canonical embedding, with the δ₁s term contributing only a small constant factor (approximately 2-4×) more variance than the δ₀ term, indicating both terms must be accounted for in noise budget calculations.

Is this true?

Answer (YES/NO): NO